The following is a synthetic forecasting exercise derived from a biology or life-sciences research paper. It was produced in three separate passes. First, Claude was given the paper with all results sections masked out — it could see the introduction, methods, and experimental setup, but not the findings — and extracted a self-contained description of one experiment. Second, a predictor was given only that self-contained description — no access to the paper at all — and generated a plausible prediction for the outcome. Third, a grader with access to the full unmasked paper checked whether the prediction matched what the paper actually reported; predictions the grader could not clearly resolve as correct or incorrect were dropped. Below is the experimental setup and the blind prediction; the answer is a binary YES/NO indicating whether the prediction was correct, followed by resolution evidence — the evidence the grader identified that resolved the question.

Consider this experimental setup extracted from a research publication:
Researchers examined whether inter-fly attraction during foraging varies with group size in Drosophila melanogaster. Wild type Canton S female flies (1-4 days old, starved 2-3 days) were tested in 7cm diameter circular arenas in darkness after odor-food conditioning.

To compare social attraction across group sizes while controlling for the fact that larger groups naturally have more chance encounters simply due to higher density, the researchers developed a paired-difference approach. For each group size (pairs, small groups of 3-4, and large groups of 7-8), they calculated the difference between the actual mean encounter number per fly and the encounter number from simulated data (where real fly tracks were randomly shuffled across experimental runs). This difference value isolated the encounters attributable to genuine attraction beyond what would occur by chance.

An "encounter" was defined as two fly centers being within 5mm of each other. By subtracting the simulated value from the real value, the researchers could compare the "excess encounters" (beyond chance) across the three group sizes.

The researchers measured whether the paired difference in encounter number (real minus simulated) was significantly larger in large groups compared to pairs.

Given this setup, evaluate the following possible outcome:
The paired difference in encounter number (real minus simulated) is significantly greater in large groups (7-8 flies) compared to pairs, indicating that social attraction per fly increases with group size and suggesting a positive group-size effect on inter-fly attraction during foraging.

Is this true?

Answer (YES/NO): YES